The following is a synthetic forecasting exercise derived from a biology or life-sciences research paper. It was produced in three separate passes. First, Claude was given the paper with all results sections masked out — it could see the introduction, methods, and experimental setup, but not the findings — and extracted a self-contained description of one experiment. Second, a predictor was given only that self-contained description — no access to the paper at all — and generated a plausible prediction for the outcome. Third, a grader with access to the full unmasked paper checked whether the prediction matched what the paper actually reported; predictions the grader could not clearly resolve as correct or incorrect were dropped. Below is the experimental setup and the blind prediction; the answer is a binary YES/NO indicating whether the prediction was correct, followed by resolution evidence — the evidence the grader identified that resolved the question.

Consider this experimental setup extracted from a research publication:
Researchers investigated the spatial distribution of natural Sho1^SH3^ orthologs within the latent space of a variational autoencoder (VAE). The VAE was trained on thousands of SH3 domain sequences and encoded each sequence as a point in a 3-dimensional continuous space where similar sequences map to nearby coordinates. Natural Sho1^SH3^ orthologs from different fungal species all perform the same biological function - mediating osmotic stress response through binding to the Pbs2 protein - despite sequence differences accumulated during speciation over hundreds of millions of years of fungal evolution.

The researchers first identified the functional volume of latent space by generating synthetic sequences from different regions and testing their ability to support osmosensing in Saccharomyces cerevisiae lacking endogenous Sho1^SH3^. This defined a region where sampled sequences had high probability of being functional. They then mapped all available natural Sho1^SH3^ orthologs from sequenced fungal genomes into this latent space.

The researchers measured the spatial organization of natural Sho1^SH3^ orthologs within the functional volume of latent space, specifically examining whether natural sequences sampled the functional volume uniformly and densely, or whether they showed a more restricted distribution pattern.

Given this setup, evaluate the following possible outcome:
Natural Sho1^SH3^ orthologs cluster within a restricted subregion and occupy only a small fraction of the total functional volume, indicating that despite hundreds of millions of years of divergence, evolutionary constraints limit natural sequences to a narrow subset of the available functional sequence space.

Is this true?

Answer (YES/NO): YES